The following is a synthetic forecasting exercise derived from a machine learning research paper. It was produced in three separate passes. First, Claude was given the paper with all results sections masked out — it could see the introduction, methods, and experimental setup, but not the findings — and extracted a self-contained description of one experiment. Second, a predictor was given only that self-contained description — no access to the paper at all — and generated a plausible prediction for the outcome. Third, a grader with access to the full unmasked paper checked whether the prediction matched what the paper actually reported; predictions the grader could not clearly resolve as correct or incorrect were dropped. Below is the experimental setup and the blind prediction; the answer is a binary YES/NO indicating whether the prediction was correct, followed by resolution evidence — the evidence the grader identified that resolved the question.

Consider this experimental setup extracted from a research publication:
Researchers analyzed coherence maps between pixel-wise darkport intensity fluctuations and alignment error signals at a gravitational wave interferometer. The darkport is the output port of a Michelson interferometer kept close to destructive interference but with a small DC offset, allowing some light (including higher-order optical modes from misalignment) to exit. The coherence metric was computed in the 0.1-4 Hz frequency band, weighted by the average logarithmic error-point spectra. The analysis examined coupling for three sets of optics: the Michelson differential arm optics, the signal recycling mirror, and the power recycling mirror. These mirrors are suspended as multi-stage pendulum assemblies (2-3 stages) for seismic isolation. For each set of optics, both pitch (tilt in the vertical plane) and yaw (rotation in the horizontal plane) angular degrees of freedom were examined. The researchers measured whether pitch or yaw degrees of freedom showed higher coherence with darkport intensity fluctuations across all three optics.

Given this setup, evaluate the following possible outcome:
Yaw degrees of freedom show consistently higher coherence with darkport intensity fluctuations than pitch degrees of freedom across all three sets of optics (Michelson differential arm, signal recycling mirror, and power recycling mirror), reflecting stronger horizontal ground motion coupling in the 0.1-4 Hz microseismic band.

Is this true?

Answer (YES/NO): NO